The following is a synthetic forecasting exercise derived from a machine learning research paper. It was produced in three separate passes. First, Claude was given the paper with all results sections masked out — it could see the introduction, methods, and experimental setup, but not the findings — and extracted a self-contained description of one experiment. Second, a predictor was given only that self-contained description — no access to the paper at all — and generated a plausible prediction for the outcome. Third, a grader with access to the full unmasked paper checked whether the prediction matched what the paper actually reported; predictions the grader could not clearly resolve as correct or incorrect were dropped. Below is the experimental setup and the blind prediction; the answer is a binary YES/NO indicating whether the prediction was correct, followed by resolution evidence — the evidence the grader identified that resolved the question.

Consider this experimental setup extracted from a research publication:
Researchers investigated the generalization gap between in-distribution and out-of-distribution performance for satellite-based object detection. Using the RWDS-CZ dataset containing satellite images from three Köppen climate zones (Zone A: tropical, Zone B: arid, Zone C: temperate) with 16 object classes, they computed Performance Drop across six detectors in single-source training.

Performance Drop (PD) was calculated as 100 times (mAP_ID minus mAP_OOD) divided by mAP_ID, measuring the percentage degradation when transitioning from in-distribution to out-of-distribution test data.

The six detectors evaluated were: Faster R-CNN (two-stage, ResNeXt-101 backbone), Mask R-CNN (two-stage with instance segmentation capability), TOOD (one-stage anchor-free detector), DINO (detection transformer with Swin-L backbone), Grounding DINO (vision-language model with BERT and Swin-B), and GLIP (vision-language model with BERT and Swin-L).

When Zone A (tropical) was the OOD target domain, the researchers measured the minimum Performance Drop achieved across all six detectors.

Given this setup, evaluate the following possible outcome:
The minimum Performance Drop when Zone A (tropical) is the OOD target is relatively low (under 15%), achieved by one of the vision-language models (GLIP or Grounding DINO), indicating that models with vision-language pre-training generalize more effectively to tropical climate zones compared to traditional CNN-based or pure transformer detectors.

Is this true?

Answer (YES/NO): NO